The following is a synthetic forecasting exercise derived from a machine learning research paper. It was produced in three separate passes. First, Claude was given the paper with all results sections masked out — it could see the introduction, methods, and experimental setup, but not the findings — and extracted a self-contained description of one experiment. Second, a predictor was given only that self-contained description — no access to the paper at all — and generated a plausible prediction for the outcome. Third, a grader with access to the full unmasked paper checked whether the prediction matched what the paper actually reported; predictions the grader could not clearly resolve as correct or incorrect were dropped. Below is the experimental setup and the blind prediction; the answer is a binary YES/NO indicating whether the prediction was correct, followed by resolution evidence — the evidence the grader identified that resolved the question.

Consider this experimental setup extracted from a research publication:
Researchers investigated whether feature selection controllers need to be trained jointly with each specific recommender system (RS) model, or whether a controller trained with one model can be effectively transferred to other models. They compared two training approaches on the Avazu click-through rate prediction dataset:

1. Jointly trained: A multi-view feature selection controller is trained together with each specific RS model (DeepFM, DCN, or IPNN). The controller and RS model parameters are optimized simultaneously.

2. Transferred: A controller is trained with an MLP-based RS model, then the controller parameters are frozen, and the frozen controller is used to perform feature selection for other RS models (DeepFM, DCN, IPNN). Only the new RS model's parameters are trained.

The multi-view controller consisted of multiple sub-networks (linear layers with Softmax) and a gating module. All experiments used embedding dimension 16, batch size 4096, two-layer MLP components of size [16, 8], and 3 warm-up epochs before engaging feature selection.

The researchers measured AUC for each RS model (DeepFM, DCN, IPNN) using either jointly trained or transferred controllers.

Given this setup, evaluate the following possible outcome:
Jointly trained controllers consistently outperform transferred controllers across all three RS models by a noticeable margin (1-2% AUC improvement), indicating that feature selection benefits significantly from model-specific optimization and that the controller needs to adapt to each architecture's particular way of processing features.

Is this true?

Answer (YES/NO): NO